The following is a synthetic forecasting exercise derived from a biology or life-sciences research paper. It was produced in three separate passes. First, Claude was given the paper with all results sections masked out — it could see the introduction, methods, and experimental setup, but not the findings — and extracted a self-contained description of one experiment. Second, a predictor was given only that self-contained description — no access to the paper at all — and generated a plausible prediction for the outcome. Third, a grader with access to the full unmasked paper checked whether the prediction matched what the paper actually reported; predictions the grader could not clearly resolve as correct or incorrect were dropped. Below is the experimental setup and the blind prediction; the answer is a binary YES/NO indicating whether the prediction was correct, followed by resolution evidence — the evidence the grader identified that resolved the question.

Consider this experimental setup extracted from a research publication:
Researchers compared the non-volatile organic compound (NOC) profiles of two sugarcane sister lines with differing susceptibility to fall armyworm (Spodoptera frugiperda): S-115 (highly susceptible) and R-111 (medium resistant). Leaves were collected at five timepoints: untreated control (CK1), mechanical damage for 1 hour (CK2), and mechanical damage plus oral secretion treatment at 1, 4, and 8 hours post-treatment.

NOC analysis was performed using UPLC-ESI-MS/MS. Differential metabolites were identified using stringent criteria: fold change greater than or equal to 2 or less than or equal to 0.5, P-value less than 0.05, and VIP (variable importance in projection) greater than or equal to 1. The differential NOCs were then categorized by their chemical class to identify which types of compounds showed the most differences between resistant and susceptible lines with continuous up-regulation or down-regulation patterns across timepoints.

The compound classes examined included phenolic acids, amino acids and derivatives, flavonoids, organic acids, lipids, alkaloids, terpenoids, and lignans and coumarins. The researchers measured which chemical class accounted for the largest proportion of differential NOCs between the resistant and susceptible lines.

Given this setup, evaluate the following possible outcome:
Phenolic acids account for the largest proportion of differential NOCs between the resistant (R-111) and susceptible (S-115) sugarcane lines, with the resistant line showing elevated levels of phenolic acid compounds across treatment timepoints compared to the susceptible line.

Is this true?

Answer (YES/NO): NO